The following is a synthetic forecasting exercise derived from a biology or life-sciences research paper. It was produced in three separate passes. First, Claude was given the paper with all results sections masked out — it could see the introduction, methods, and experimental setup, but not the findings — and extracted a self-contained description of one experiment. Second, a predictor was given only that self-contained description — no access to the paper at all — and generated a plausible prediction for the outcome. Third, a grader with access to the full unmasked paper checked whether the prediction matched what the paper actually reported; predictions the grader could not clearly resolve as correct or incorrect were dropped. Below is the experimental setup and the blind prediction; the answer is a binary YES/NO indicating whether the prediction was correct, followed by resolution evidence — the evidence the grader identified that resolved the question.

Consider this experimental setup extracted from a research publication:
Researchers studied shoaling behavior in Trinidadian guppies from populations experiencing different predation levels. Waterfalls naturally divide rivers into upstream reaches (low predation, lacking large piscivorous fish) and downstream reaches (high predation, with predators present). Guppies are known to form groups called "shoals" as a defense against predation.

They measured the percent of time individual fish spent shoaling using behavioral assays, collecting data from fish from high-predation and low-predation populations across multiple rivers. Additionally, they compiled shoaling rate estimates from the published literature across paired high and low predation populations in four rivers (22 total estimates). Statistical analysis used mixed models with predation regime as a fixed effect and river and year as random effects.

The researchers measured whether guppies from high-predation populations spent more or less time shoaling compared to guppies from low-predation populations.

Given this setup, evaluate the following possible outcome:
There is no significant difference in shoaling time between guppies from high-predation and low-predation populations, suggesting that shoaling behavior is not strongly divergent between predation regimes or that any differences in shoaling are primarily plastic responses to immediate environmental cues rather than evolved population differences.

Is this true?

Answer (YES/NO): NO